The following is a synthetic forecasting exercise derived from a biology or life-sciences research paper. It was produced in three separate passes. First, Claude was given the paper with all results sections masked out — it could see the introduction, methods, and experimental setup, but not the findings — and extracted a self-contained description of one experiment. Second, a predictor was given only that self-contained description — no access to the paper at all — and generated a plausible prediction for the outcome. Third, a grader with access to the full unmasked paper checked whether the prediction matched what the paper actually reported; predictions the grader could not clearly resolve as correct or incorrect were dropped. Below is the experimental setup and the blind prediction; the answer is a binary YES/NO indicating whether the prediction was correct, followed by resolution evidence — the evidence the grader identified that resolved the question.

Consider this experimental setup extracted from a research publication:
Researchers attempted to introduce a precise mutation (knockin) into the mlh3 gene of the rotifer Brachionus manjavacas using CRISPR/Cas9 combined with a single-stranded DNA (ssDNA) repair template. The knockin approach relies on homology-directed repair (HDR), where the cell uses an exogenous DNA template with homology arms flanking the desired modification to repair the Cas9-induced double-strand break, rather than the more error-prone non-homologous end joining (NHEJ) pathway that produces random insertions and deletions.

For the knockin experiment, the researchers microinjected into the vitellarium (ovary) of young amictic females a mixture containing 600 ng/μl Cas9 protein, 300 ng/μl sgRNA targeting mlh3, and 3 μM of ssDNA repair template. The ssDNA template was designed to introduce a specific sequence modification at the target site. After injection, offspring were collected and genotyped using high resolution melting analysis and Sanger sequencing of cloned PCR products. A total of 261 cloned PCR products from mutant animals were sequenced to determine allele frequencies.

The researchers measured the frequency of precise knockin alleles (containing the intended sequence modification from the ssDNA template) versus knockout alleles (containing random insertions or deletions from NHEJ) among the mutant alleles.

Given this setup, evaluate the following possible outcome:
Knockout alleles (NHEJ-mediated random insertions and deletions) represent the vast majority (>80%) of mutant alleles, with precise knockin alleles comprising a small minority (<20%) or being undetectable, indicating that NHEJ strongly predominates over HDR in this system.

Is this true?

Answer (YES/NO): YES